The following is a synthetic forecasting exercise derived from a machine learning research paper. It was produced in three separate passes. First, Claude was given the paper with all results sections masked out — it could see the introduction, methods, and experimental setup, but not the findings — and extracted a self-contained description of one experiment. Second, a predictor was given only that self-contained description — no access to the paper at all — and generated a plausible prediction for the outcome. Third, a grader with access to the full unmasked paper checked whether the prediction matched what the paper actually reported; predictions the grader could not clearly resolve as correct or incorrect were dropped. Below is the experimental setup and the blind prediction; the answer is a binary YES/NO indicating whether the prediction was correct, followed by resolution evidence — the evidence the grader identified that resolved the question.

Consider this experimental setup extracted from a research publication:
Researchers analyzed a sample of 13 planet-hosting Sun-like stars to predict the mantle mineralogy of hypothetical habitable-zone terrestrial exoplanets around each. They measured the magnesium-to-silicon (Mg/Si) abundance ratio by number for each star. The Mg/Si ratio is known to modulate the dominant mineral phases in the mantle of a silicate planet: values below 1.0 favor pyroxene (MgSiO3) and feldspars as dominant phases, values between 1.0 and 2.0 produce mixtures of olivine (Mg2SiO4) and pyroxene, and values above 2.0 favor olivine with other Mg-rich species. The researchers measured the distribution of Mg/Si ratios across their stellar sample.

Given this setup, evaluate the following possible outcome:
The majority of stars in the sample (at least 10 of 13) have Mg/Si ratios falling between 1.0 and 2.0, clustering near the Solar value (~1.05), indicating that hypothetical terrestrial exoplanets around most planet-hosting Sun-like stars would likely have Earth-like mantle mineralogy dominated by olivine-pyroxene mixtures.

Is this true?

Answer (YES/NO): YES